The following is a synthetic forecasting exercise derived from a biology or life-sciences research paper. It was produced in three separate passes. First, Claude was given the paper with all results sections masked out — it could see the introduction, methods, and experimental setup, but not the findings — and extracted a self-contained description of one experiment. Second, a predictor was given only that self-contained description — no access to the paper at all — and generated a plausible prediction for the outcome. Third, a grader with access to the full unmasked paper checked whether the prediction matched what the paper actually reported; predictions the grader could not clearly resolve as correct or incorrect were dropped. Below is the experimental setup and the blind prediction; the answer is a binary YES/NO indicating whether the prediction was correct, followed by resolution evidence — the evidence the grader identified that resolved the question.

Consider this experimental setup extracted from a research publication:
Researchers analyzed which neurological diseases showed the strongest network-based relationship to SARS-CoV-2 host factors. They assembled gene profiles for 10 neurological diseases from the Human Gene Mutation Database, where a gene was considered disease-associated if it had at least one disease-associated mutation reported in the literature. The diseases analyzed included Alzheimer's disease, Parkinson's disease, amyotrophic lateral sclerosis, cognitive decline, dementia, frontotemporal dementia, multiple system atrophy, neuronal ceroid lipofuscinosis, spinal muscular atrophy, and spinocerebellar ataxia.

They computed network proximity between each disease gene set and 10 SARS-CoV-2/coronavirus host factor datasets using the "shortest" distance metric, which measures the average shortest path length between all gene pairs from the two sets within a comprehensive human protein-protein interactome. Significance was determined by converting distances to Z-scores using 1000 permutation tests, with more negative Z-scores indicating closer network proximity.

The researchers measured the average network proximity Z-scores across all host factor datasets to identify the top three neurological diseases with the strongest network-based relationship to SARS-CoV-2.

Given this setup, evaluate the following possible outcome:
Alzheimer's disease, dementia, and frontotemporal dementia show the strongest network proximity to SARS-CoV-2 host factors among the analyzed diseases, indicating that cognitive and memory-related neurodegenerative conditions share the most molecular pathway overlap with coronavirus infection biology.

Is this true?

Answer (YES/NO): NO